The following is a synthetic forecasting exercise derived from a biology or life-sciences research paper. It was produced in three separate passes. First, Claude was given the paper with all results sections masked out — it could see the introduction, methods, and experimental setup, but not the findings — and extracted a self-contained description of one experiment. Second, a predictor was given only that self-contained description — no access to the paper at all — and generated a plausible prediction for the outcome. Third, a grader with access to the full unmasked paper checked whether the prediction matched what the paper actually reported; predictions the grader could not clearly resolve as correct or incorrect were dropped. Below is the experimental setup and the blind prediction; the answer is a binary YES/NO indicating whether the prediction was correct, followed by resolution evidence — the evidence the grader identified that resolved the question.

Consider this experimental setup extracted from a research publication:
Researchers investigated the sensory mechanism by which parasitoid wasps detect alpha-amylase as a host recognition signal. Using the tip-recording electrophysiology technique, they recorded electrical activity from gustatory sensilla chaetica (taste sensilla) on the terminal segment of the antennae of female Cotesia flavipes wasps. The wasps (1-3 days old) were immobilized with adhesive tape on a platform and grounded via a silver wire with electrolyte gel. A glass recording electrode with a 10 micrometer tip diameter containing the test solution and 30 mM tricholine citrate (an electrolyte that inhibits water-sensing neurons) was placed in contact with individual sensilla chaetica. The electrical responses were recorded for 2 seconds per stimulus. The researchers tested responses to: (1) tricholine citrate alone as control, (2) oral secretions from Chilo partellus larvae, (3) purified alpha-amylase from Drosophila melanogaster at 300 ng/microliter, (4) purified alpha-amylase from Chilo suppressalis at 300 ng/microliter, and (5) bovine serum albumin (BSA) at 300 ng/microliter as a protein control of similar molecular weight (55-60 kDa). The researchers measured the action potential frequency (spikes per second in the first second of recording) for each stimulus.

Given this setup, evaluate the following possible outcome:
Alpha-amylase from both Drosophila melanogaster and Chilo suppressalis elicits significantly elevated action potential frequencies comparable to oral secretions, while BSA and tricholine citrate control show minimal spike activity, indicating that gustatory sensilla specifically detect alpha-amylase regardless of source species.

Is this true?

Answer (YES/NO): NO